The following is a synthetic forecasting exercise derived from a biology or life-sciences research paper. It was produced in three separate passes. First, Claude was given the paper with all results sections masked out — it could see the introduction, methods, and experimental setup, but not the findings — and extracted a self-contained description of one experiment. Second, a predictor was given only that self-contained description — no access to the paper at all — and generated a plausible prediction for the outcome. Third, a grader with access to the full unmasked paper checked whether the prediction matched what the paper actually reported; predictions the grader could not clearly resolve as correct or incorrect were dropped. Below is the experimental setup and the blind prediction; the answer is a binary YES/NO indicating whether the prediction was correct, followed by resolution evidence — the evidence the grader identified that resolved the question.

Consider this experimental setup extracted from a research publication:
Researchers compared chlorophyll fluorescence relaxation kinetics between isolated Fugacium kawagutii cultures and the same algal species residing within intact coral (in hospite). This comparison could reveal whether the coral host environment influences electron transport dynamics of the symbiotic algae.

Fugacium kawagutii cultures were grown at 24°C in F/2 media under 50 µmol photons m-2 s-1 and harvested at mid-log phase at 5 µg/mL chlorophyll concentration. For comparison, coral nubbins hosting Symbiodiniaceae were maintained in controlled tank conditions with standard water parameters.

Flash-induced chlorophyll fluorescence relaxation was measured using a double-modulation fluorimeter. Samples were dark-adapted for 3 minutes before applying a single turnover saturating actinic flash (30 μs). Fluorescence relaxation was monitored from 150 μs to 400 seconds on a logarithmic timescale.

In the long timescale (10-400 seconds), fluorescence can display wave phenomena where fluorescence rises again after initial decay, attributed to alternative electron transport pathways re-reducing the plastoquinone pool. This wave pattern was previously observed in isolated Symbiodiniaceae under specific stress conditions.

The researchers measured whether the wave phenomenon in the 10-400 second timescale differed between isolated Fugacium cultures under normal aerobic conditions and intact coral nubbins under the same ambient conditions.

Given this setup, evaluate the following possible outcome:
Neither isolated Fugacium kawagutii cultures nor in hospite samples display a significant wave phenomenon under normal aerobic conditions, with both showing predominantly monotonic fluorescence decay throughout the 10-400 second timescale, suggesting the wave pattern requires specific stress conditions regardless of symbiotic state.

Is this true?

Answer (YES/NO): NO